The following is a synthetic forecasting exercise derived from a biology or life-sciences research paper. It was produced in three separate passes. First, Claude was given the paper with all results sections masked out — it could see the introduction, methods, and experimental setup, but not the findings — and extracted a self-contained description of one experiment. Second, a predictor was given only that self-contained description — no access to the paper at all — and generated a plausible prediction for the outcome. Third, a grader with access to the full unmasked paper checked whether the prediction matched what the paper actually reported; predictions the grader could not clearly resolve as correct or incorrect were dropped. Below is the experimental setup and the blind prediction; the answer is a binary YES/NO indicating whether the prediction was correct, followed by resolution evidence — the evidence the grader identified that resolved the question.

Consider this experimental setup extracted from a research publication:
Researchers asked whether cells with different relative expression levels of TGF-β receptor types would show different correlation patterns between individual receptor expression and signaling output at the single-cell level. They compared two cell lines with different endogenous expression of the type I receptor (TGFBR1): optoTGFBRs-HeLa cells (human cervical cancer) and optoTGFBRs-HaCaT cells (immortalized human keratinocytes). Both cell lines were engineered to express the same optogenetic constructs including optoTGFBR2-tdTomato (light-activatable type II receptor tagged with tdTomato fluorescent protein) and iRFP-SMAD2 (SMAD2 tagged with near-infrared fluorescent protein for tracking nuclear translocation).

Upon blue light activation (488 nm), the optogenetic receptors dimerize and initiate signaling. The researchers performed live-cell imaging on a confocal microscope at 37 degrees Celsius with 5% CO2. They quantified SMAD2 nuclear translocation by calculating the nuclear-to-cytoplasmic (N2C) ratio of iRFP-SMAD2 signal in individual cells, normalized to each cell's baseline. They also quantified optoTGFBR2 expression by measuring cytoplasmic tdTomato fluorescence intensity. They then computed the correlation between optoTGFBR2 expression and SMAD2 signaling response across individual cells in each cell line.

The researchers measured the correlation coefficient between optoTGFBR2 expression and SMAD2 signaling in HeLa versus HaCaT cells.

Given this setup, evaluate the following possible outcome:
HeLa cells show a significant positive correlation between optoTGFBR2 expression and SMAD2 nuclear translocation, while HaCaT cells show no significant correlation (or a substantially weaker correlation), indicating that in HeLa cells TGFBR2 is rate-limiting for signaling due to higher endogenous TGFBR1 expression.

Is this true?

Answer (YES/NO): NO